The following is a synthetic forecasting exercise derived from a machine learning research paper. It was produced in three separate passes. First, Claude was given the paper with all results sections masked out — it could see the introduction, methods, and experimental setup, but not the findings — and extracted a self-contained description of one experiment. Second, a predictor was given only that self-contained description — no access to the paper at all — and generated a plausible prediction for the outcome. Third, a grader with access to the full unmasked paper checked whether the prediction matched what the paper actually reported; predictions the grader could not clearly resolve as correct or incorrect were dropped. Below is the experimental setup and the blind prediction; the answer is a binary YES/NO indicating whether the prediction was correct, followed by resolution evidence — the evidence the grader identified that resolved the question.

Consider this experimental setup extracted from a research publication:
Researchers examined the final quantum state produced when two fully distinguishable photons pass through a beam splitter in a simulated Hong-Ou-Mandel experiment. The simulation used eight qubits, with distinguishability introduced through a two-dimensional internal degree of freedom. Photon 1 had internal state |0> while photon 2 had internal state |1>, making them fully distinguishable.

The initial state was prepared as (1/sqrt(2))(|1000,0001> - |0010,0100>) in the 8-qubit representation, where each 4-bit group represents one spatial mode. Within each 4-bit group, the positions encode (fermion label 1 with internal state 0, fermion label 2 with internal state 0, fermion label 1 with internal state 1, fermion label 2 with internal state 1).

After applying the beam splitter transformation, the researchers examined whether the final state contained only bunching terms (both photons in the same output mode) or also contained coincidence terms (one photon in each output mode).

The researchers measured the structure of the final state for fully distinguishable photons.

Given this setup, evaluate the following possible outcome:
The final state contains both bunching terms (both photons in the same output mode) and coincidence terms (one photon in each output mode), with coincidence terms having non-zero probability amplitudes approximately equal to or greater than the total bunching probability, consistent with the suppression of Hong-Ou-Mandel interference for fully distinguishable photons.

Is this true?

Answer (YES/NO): YES